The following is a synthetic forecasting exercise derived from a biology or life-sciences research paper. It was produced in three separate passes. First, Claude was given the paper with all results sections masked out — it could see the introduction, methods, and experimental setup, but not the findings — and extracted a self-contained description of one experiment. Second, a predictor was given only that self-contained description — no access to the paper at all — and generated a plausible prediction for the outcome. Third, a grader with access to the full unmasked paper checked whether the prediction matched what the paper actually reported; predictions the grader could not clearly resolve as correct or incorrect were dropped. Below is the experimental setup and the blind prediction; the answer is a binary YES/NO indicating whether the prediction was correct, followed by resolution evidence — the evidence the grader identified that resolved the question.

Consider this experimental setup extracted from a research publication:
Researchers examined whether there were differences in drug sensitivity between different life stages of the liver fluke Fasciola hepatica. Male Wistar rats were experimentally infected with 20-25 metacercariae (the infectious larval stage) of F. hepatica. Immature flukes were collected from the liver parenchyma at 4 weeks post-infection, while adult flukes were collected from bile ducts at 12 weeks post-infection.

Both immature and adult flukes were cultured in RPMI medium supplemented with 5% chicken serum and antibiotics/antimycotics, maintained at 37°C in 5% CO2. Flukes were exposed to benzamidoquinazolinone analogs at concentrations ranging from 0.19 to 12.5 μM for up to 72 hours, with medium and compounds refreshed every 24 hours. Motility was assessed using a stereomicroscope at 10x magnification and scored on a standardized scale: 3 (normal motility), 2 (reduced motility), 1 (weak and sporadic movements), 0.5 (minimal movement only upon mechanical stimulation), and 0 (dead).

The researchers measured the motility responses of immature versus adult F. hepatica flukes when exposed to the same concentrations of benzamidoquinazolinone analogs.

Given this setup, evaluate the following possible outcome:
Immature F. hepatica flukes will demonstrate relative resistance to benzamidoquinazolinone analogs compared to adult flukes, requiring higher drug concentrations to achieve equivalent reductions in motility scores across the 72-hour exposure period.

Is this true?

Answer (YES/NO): NO